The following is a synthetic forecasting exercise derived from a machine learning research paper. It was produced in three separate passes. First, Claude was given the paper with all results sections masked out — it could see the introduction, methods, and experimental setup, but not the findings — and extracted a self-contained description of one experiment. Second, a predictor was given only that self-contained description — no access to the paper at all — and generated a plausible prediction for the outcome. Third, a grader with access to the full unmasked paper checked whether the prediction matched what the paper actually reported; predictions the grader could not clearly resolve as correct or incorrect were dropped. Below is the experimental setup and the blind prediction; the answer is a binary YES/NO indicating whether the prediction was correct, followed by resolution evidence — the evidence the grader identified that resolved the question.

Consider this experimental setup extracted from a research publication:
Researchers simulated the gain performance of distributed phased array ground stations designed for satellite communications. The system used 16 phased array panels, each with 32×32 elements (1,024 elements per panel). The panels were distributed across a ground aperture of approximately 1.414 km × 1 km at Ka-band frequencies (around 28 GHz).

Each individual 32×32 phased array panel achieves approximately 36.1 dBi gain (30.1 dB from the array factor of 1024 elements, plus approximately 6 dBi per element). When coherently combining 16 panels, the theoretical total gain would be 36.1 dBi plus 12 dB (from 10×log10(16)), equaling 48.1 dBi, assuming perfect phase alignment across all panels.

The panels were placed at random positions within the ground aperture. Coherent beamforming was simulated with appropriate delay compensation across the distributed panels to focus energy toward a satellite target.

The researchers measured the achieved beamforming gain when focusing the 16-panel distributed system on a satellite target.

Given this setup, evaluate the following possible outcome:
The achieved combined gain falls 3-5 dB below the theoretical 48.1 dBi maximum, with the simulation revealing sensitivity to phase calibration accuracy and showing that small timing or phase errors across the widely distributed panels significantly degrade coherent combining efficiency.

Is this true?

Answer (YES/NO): NO